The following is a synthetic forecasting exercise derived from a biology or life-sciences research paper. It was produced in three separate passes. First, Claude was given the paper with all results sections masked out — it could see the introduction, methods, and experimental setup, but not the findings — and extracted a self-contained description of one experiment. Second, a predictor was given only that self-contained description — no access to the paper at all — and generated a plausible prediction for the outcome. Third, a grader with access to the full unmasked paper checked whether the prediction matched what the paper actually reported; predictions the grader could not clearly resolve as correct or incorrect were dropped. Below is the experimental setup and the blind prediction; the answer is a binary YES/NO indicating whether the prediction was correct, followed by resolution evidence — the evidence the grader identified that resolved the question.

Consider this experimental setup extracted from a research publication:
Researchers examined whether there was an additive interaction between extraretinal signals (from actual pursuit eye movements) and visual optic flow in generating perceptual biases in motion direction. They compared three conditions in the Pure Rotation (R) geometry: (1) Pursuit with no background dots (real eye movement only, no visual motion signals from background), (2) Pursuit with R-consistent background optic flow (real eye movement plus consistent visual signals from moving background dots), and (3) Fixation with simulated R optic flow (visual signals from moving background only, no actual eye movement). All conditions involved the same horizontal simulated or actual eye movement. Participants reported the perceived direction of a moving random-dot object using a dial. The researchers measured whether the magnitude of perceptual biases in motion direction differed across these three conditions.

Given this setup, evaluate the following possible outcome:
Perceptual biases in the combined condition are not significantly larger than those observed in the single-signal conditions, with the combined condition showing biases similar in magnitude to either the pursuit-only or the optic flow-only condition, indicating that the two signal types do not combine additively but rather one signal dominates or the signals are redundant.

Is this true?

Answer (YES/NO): YES